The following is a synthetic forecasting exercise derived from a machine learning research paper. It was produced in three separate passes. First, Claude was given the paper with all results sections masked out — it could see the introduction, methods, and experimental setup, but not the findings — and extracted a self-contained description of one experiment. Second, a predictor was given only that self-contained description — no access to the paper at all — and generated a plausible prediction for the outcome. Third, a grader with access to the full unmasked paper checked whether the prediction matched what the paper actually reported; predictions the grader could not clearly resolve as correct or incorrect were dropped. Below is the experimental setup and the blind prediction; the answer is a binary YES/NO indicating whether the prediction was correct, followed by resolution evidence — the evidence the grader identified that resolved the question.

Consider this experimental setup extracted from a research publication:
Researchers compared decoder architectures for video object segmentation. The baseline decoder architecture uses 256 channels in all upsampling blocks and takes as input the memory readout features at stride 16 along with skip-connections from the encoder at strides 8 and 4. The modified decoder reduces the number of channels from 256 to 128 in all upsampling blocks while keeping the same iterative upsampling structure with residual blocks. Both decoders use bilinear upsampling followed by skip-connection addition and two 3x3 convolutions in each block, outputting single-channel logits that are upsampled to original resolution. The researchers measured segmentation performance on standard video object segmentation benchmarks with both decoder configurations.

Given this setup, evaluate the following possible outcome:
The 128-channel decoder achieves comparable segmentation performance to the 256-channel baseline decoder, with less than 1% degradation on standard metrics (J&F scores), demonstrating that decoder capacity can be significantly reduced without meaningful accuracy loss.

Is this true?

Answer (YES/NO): YES